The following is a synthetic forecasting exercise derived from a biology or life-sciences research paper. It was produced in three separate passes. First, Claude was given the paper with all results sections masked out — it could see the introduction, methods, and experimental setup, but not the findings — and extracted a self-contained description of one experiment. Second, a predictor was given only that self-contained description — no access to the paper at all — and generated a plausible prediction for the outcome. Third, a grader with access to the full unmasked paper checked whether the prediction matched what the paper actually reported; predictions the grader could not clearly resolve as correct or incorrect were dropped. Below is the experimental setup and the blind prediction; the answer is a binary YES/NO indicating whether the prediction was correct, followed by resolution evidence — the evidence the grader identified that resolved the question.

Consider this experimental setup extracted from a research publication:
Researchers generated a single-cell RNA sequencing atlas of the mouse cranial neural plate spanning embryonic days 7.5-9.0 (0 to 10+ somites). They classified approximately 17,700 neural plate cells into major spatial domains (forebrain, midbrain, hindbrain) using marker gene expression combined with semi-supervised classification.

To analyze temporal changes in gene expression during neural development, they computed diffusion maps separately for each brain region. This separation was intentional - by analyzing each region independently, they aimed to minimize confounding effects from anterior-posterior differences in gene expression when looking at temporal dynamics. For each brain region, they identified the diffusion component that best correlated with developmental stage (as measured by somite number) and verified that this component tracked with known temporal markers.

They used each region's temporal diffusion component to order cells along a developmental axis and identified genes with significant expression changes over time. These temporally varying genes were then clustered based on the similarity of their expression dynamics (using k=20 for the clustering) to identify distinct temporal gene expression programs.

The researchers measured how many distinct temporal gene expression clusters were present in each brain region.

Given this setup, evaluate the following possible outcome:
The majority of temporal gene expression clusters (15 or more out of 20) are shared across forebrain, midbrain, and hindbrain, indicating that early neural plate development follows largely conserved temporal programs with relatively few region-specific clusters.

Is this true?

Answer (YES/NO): NO